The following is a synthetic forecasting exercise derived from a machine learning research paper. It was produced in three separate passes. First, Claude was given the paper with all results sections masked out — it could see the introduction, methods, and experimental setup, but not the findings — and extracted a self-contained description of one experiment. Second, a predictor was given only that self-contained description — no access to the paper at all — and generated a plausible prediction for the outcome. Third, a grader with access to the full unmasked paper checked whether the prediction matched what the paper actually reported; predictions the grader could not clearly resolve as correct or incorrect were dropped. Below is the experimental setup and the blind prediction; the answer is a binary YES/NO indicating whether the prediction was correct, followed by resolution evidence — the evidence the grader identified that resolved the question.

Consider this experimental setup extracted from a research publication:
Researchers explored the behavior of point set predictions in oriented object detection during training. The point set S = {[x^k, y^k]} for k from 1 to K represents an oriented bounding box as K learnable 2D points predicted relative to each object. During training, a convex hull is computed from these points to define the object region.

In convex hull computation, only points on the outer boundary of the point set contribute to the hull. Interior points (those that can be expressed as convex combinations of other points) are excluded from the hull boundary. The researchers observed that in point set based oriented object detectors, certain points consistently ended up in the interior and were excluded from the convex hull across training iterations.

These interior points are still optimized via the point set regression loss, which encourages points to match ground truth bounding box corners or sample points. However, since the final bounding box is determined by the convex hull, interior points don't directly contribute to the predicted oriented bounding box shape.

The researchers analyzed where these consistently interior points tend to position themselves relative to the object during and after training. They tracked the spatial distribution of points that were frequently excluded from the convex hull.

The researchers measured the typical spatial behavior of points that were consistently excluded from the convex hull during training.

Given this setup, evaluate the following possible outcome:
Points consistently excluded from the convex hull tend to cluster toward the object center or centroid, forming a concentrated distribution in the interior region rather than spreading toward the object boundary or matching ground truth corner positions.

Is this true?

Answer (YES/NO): NO